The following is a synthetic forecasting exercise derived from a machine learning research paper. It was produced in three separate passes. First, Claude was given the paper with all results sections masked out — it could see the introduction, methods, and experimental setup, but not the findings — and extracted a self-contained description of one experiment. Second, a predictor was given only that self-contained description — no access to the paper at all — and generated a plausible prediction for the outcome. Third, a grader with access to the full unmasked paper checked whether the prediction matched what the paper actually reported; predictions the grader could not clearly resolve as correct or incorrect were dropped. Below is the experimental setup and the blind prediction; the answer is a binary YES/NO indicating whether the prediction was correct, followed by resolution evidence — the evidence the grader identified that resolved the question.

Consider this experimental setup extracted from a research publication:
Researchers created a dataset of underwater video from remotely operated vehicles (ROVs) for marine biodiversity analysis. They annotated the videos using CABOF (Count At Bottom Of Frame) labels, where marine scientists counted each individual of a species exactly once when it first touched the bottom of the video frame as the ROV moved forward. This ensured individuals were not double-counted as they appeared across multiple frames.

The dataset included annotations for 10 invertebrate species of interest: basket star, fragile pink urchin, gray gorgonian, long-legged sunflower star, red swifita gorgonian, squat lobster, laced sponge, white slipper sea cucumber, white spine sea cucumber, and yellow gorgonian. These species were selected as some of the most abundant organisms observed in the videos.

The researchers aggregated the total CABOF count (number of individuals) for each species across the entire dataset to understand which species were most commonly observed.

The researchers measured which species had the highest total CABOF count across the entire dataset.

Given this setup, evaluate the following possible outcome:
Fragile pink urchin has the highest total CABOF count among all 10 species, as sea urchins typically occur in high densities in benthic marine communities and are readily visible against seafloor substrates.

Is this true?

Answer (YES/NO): YES